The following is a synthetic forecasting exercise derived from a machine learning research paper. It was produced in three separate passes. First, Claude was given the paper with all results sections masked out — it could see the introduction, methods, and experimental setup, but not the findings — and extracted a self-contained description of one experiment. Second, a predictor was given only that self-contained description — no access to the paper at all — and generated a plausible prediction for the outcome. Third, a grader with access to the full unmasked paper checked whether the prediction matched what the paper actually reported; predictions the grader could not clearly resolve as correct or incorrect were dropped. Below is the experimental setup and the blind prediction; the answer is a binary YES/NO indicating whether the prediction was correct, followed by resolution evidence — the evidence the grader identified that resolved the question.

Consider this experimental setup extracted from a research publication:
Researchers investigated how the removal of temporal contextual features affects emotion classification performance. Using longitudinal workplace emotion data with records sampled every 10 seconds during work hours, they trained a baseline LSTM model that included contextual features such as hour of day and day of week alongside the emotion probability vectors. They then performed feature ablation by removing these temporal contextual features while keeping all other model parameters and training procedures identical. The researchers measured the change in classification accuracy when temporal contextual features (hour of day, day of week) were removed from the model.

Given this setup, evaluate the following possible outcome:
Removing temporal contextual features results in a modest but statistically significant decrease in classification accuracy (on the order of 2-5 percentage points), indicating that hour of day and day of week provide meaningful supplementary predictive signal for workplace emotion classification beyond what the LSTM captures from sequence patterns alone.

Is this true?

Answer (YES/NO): NO